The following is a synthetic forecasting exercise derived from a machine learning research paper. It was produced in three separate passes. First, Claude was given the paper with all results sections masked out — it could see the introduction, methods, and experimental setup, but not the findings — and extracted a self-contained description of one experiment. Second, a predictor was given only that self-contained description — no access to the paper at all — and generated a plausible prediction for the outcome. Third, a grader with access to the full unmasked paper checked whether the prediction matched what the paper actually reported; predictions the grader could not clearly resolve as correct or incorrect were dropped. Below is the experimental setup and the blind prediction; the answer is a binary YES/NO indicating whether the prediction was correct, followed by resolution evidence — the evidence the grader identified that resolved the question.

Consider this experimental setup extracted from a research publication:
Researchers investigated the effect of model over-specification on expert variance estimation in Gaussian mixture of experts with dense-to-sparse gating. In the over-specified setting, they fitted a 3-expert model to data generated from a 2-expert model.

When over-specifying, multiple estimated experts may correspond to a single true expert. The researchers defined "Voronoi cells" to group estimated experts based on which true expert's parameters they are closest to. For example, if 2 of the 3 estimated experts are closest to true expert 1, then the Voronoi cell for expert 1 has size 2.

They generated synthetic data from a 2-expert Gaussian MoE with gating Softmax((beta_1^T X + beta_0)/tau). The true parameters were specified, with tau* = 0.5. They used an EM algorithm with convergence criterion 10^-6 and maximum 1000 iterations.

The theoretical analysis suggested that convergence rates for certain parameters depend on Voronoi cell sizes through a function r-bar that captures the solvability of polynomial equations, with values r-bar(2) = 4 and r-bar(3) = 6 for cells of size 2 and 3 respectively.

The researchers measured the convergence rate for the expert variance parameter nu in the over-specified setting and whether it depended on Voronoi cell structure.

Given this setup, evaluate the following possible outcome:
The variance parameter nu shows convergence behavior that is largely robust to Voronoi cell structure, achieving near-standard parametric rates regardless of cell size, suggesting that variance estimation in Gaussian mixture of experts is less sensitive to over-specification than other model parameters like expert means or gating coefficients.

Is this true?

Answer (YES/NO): NO